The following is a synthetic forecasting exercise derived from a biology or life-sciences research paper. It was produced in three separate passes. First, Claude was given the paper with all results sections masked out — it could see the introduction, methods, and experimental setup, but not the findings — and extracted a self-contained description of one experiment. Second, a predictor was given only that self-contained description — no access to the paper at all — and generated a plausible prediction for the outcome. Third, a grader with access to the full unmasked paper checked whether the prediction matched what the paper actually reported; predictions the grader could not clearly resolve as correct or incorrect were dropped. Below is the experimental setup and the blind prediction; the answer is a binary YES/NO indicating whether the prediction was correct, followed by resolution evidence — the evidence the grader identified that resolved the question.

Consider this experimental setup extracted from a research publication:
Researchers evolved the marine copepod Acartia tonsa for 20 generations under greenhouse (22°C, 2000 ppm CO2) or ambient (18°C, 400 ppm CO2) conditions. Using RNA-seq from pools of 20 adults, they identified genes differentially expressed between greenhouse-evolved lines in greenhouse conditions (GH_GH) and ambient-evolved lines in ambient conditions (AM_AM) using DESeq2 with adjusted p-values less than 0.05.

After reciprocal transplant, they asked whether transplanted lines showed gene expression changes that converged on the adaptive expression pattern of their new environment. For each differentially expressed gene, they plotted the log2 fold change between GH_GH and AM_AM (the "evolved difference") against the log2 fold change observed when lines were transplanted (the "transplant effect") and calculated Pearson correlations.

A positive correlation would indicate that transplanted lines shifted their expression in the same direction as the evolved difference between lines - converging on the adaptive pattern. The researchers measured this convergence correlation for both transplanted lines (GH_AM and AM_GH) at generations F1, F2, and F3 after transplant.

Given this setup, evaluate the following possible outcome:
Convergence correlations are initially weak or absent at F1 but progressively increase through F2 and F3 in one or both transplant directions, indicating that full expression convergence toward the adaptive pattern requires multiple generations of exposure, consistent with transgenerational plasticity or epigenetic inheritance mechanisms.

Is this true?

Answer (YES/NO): NO